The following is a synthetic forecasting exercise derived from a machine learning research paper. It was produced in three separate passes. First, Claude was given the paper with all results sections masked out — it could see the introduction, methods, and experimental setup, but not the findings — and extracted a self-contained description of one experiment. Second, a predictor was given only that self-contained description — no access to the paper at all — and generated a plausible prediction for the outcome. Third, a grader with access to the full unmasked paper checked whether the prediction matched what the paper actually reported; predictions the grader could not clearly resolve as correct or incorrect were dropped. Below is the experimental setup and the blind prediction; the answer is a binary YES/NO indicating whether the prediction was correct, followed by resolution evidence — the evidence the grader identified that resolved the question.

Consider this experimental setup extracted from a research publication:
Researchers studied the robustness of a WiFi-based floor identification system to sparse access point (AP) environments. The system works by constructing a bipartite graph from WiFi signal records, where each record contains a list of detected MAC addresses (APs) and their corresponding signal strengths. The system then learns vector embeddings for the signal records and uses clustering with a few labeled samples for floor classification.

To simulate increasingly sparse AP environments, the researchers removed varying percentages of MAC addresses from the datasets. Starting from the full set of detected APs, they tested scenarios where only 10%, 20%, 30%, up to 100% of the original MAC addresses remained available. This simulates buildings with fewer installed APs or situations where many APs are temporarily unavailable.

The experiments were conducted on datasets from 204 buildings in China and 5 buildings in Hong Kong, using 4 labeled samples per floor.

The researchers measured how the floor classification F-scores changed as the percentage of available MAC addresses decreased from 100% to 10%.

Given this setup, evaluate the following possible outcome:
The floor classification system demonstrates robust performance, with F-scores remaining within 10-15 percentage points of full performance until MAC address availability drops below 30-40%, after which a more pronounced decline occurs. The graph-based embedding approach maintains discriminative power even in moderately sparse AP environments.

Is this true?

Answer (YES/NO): NO